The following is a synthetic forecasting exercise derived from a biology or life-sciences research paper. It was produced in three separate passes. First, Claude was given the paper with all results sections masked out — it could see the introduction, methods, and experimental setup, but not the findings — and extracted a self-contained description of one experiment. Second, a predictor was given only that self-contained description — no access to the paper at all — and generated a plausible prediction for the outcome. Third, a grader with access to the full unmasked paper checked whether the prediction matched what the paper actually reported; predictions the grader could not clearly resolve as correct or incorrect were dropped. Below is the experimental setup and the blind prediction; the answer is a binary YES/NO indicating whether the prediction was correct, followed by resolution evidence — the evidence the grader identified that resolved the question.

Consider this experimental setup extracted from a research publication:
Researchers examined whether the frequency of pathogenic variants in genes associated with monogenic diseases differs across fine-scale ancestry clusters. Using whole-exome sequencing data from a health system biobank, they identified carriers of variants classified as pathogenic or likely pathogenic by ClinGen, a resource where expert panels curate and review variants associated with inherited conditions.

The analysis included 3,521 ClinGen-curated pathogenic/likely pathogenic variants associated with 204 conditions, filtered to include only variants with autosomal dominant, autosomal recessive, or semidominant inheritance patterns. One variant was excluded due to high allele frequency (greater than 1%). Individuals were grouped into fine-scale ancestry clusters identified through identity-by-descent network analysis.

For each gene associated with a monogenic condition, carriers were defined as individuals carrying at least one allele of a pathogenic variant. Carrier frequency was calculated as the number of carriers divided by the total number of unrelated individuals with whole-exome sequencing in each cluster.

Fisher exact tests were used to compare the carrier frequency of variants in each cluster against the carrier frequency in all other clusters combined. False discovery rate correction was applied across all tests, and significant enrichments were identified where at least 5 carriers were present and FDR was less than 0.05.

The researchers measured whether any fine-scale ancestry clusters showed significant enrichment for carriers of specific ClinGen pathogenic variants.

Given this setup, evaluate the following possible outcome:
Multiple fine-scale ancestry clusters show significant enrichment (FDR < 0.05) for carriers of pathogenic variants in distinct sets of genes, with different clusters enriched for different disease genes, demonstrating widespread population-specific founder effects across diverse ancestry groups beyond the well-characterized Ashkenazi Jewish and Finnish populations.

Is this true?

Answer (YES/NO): YES